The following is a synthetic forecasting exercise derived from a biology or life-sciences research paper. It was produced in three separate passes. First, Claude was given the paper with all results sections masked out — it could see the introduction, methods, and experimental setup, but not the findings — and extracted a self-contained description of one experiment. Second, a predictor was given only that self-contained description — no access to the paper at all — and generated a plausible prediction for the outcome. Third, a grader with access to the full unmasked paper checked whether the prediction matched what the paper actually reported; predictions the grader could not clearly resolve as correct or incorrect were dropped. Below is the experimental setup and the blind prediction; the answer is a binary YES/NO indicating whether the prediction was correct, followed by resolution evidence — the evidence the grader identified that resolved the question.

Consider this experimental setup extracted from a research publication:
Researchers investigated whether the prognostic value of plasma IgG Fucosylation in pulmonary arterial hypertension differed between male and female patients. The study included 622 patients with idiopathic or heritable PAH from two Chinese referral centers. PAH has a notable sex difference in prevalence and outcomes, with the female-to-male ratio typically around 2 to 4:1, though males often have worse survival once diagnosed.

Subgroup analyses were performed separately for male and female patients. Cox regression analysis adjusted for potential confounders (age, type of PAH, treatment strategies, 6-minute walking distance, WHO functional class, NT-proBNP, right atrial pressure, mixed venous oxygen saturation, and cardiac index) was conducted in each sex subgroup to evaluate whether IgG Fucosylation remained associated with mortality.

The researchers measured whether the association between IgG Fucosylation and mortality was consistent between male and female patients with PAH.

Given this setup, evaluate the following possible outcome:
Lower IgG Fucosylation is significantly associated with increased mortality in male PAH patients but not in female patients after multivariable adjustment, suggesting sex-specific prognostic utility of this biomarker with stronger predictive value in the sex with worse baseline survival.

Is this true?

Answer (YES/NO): NO